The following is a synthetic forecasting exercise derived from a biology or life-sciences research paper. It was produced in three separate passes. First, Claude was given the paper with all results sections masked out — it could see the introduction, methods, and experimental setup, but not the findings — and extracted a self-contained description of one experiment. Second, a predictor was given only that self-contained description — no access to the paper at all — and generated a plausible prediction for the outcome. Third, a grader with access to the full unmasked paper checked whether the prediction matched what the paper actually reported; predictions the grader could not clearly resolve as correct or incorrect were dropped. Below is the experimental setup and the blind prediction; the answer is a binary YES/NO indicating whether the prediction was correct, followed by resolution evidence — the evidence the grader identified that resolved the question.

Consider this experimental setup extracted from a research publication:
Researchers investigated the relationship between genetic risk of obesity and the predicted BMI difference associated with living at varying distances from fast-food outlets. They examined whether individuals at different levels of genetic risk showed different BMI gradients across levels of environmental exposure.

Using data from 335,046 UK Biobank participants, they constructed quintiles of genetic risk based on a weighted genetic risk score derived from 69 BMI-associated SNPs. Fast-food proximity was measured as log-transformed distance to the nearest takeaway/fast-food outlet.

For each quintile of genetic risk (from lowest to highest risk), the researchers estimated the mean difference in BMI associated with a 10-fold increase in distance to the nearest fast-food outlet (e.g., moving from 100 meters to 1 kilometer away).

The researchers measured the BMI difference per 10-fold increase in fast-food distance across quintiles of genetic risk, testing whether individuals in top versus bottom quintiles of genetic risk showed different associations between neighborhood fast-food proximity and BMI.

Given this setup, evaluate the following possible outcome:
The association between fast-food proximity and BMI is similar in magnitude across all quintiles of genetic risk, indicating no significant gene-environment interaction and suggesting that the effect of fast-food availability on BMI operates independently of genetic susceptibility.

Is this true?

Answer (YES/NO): NO